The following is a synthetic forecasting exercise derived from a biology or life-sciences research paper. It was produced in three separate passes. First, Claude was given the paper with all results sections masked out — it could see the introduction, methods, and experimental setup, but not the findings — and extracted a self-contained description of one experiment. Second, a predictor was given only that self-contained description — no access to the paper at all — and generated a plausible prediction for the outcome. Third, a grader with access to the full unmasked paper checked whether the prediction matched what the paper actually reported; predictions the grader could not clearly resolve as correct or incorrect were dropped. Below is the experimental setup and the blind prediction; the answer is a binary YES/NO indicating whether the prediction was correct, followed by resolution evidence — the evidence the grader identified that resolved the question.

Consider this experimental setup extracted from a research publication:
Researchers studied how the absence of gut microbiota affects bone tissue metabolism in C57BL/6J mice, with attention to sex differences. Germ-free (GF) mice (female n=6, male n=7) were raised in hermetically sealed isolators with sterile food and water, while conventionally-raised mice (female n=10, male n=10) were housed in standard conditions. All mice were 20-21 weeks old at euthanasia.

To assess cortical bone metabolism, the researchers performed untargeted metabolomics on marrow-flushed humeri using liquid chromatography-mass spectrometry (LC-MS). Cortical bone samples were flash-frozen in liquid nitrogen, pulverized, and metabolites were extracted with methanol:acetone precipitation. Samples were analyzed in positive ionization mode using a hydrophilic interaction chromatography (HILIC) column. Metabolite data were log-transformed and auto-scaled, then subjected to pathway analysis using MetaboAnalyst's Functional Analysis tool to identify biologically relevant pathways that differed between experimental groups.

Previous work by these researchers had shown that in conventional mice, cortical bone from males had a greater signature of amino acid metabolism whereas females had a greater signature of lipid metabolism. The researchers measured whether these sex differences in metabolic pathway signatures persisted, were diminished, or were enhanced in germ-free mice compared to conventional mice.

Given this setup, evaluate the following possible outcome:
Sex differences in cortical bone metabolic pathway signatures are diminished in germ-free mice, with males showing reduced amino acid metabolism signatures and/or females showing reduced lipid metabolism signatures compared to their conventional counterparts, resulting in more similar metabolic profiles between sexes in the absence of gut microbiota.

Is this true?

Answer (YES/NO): NO